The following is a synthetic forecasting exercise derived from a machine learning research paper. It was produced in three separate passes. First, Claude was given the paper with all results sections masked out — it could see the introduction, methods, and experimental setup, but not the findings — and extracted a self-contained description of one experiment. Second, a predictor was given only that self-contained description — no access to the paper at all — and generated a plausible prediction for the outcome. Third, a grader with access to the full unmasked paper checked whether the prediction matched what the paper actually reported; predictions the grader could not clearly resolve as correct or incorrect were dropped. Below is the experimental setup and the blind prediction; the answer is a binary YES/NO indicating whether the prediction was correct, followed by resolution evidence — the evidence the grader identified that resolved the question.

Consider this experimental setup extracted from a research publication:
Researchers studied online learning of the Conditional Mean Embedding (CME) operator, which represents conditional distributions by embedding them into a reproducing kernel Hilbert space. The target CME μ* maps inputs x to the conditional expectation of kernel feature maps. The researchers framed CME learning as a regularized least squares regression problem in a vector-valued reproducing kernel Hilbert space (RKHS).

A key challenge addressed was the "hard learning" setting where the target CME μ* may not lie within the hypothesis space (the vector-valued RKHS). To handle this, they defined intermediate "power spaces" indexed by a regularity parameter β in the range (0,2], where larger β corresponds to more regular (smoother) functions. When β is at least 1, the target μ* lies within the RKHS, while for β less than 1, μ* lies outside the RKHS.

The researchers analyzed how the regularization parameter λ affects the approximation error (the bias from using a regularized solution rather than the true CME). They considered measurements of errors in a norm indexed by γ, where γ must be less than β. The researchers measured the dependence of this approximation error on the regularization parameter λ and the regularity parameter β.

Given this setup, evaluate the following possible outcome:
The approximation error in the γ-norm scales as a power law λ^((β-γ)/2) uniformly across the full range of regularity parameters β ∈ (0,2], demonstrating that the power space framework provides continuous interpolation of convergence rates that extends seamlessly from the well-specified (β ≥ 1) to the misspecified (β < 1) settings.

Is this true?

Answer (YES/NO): YES